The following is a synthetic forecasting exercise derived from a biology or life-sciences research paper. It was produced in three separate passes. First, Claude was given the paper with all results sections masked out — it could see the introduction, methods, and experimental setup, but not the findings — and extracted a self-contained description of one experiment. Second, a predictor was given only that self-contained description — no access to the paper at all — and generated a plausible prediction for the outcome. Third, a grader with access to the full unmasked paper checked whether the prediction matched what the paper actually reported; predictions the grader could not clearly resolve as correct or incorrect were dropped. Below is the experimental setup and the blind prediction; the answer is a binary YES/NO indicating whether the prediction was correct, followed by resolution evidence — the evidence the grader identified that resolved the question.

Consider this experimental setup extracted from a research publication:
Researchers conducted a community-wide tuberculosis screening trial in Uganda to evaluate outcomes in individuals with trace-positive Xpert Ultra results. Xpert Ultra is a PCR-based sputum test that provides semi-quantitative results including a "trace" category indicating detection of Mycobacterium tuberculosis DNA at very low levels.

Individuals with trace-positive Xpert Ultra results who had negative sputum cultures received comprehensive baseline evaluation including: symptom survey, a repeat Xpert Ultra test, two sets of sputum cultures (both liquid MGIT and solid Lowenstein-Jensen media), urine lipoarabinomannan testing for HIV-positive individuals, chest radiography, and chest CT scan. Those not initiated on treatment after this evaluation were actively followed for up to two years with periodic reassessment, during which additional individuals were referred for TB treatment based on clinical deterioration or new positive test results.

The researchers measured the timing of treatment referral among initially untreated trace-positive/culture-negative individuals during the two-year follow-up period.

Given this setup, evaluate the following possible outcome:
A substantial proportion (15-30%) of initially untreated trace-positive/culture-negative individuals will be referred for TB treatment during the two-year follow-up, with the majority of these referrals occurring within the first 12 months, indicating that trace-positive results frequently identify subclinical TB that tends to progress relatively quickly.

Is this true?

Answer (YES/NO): YES